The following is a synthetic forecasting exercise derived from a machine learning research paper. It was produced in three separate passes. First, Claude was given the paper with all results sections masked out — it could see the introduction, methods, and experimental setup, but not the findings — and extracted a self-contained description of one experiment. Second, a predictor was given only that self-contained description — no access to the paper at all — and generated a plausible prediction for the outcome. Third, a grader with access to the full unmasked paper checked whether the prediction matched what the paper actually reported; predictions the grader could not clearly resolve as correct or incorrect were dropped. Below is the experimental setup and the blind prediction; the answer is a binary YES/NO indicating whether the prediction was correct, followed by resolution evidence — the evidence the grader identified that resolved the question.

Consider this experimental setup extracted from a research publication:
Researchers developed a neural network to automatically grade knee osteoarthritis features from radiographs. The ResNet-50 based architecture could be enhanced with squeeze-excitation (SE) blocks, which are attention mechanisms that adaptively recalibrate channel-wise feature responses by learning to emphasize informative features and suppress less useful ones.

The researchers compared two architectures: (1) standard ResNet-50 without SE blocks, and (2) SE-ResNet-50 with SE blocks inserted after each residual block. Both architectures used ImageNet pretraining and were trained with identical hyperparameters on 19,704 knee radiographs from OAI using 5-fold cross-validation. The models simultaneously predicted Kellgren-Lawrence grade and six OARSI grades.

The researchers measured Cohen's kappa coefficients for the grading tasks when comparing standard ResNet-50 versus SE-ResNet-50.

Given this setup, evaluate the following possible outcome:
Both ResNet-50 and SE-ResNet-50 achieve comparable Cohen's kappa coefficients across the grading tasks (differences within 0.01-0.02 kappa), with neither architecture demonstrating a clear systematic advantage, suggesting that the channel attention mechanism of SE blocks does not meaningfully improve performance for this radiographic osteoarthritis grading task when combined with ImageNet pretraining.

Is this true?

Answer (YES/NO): YES